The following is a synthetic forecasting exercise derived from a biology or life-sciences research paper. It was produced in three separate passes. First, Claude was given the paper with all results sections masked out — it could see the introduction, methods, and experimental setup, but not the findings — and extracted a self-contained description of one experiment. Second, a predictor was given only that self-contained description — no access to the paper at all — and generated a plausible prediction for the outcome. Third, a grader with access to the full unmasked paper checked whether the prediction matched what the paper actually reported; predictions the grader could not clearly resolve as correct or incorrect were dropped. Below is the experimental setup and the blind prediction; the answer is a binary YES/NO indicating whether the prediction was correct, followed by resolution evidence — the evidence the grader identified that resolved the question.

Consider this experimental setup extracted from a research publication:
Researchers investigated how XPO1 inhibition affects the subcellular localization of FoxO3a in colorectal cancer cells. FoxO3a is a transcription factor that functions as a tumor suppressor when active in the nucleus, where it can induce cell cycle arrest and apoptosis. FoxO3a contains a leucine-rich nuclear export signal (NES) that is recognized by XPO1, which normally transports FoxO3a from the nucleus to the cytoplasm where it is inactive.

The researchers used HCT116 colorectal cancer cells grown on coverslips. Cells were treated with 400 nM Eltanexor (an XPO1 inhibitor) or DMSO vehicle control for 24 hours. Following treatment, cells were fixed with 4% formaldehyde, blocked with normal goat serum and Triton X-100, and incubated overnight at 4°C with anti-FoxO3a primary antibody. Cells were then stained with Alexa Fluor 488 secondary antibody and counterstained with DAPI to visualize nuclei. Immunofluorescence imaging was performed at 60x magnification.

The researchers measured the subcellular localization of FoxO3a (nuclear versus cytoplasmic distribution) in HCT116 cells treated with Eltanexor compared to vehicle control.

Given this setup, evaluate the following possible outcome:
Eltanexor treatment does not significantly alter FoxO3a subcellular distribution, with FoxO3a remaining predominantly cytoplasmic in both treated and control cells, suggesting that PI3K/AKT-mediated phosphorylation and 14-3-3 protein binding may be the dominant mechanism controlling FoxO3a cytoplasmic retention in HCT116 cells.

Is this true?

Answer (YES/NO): NO